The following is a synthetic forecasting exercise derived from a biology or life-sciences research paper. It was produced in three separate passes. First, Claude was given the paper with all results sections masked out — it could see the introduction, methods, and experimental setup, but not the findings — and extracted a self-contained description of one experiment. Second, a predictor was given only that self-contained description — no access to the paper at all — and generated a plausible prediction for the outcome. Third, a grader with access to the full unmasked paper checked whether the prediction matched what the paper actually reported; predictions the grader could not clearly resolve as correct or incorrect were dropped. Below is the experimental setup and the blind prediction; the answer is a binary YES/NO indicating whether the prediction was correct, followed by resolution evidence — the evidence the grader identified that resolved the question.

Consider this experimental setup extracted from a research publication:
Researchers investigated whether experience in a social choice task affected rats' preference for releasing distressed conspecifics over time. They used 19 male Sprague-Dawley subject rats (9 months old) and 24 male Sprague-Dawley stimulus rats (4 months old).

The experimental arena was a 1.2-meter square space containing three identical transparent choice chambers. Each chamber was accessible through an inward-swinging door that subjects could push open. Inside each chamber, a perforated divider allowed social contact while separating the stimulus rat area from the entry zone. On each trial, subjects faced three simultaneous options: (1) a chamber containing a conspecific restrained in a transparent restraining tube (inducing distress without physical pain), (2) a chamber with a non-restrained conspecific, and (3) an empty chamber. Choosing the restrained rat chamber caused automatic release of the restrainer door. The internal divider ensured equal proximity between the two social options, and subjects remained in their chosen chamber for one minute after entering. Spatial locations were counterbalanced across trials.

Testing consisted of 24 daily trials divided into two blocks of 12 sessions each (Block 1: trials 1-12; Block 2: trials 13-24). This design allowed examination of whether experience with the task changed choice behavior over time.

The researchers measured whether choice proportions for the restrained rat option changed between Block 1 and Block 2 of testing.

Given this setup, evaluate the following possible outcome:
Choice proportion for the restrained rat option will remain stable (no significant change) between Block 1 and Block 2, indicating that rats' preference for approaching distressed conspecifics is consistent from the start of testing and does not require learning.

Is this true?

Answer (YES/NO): NO